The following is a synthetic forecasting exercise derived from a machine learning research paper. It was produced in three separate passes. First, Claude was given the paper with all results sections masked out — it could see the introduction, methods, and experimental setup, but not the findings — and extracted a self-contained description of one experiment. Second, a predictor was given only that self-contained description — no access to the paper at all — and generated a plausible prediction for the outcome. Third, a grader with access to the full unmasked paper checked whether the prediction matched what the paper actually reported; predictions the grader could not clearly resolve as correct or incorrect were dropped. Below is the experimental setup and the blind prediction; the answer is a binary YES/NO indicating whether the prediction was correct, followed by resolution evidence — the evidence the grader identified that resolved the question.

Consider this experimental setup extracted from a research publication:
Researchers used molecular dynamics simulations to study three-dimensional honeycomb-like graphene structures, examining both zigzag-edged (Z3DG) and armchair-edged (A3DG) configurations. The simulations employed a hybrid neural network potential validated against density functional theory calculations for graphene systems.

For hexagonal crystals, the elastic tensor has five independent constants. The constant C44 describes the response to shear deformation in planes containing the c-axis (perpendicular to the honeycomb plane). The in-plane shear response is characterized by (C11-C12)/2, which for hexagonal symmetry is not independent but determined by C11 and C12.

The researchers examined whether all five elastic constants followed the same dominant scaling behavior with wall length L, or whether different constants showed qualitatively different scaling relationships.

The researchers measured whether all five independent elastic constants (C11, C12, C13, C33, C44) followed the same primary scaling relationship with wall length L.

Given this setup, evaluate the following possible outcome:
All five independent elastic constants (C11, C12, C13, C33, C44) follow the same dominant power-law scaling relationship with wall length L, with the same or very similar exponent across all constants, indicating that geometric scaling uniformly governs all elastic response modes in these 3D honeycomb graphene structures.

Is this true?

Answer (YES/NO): YES